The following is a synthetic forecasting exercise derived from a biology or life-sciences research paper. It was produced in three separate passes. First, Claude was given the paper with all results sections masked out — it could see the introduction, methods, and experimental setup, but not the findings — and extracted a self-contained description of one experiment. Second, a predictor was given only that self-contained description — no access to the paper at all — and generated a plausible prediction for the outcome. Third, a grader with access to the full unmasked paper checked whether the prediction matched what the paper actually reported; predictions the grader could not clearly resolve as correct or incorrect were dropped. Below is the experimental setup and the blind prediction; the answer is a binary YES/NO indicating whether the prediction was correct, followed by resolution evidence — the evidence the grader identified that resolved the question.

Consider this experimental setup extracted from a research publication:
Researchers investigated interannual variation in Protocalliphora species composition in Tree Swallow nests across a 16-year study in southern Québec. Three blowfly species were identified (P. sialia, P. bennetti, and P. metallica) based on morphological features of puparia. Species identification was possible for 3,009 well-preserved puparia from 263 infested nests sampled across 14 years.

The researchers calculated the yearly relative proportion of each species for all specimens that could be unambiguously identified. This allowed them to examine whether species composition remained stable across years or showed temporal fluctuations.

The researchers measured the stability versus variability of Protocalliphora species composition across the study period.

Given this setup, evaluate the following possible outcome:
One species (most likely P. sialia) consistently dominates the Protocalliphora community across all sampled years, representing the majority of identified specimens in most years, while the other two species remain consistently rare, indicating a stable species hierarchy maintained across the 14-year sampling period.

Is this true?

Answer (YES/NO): NO